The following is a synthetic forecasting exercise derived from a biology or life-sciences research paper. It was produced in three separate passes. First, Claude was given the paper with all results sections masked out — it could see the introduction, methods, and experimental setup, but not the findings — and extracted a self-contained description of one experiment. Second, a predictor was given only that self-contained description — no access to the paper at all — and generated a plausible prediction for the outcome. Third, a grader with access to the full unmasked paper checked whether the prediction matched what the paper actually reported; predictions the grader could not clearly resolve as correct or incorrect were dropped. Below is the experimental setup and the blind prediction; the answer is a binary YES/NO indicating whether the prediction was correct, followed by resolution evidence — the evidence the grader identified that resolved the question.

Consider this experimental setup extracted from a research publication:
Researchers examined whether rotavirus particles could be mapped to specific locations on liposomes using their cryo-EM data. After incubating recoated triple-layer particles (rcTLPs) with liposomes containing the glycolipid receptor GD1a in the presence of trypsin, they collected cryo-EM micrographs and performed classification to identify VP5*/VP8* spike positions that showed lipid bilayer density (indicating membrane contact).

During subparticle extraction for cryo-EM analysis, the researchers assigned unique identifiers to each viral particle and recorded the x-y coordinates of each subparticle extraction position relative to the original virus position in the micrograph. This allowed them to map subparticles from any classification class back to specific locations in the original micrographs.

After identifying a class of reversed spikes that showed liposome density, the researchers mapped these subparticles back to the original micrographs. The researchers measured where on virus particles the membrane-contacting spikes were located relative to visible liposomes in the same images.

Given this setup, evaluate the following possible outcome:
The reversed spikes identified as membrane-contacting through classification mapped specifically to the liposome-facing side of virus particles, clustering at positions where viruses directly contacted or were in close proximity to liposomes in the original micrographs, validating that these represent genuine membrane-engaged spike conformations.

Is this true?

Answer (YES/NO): YES